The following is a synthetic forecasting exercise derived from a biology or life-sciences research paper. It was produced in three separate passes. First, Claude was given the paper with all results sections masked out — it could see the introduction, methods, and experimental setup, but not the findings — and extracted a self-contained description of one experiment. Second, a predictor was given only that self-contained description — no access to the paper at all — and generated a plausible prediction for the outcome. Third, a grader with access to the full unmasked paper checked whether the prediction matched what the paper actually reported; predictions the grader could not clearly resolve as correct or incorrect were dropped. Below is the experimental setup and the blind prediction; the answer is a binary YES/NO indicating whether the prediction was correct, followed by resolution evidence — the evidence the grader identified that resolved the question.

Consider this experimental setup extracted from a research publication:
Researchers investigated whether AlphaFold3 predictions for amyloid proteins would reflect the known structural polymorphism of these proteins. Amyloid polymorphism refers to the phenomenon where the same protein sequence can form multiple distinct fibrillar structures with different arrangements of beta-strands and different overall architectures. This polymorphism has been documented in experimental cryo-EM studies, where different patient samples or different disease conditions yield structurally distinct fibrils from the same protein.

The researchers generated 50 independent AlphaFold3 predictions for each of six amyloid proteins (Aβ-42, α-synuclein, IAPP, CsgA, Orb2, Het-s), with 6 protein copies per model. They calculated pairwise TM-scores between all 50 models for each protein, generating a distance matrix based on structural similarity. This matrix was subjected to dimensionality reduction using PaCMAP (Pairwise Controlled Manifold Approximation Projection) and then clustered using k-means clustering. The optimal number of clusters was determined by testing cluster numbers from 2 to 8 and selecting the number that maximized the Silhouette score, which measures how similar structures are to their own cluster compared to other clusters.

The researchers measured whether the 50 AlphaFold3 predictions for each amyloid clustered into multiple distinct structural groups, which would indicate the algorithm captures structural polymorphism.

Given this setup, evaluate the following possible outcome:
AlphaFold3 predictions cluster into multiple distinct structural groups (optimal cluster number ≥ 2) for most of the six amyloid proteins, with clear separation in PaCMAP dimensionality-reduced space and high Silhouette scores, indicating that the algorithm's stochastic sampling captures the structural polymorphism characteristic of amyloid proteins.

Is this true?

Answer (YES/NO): NO